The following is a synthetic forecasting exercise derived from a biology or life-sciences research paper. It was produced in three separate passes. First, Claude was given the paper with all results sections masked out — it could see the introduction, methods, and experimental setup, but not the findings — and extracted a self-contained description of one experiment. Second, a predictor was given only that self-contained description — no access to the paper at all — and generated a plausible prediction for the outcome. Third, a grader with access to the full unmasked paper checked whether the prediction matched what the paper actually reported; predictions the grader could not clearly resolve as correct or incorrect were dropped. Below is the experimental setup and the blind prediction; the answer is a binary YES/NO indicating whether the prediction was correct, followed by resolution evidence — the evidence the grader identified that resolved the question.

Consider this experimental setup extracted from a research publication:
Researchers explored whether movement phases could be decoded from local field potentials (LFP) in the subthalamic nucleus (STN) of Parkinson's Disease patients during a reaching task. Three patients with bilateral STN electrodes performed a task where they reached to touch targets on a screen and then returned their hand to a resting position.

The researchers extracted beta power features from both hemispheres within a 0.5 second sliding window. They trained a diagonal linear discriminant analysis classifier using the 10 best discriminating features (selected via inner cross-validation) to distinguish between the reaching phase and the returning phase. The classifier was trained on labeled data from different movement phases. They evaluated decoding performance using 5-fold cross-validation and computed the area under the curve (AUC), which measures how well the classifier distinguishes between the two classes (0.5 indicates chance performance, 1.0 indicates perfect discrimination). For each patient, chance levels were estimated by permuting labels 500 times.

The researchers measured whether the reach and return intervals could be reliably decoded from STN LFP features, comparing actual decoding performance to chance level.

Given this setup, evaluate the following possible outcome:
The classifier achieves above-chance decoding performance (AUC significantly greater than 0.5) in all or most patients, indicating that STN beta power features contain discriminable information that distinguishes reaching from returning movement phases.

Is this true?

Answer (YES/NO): YES